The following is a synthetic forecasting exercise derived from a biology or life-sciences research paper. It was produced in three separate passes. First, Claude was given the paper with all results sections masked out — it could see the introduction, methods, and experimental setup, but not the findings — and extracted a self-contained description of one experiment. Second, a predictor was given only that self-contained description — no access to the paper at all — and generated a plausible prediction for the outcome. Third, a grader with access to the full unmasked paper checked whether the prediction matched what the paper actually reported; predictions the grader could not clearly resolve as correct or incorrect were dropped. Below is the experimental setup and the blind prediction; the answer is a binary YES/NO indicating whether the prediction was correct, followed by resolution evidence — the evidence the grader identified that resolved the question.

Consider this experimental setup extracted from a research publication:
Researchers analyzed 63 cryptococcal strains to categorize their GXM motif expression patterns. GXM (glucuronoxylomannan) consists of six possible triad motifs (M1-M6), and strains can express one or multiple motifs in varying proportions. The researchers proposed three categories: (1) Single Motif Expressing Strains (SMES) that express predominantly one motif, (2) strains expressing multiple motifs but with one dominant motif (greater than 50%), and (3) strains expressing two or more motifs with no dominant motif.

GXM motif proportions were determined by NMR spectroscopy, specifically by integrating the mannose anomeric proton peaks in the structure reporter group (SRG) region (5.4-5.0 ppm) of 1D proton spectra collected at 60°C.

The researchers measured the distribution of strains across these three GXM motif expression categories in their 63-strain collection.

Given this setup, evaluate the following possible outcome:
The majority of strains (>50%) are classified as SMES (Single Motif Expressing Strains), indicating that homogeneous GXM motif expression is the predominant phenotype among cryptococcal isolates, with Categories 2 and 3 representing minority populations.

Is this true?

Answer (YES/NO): NO